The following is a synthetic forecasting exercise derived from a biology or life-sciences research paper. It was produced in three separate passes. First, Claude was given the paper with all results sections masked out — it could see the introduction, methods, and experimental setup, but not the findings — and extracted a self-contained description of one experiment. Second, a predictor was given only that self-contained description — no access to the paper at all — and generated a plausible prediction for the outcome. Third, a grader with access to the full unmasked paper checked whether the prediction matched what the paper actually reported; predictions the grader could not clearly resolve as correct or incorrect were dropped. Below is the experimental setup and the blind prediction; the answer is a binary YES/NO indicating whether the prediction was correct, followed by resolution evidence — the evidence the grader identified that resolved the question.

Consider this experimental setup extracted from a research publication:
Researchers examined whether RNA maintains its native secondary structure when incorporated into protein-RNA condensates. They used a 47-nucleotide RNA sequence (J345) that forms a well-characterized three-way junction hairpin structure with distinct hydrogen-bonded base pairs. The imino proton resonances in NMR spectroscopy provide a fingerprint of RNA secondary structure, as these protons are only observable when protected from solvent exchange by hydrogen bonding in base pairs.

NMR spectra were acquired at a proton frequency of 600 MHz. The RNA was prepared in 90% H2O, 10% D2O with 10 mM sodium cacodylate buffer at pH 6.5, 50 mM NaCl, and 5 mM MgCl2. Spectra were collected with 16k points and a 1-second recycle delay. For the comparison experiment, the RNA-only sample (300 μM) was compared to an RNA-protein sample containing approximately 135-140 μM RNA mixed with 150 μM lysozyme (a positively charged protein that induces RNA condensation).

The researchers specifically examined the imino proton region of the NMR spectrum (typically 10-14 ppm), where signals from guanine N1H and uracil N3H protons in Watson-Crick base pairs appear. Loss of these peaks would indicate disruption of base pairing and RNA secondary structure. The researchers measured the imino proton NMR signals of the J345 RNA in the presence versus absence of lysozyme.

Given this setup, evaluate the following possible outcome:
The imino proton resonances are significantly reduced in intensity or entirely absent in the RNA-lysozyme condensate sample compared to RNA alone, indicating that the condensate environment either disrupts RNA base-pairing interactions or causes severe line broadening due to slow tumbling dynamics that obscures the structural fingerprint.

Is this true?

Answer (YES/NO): YES